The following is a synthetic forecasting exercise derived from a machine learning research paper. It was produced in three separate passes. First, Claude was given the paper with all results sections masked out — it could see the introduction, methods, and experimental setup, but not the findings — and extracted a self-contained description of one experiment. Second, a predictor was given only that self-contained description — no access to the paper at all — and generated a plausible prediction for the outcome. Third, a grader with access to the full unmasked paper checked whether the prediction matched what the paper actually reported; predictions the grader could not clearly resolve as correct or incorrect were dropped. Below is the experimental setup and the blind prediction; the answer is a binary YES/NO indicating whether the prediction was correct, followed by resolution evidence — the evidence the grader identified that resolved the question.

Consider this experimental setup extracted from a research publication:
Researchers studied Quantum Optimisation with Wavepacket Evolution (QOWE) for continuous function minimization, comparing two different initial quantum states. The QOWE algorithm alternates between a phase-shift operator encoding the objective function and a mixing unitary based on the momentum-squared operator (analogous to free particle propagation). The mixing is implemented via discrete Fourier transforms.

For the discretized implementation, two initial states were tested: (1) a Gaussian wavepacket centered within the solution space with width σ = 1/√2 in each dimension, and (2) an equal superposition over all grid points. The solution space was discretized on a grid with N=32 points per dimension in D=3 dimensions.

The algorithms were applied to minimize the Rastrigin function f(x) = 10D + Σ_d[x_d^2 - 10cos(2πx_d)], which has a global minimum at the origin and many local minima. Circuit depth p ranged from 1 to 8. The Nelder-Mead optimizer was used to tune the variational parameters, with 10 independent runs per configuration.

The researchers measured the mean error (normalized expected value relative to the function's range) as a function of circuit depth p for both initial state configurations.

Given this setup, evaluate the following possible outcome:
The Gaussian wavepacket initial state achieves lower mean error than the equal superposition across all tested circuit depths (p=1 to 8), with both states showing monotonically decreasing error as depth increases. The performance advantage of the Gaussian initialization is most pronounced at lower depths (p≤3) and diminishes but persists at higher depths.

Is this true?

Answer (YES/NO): NO